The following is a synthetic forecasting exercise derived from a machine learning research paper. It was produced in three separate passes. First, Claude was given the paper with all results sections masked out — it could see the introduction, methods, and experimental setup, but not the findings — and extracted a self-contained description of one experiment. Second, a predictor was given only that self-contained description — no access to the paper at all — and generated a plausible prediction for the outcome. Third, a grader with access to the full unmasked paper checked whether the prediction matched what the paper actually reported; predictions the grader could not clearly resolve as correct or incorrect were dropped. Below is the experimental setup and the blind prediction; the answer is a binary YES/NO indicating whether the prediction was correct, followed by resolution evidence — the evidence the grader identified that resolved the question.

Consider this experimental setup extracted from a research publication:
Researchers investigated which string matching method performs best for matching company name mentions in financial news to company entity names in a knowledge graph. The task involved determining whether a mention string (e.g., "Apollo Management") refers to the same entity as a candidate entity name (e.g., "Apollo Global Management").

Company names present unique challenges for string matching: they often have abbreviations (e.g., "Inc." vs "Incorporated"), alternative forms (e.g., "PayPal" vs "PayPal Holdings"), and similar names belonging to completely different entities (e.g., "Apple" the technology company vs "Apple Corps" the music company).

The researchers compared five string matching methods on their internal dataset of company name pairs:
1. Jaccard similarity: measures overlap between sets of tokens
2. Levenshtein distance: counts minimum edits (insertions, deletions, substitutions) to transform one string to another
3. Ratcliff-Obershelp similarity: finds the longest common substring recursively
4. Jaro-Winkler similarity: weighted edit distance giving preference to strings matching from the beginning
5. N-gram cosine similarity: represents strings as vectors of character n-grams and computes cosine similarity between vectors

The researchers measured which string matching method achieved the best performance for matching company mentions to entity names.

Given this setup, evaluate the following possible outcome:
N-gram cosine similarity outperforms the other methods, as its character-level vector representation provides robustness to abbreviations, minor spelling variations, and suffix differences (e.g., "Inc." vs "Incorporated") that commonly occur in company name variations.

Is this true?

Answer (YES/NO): YES